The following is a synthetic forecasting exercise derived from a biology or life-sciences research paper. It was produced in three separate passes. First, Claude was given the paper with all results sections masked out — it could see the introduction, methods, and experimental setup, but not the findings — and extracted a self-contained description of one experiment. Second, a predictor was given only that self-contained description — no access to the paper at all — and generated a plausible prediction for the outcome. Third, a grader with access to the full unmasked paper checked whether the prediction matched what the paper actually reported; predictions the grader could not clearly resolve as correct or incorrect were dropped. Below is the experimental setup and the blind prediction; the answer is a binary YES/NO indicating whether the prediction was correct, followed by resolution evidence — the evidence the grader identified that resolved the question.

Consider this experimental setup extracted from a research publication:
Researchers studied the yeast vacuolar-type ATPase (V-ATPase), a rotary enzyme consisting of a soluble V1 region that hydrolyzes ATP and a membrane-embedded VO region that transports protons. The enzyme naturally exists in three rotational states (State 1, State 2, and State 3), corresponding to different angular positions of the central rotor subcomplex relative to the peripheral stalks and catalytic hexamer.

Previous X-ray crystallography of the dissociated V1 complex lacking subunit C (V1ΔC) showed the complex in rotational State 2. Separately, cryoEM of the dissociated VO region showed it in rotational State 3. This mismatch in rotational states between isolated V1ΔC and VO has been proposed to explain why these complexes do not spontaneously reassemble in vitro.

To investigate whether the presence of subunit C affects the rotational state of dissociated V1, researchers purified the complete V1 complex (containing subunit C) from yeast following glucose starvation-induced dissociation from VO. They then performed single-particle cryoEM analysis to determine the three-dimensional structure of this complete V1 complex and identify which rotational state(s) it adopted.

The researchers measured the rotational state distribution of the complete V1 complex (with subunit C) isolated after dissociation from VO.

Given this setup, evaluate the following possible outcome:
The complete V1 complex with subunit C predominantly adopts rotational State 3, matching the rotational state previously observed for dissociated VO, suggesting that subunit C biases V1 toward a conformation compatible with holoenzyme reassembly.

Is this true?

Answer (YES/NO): NO